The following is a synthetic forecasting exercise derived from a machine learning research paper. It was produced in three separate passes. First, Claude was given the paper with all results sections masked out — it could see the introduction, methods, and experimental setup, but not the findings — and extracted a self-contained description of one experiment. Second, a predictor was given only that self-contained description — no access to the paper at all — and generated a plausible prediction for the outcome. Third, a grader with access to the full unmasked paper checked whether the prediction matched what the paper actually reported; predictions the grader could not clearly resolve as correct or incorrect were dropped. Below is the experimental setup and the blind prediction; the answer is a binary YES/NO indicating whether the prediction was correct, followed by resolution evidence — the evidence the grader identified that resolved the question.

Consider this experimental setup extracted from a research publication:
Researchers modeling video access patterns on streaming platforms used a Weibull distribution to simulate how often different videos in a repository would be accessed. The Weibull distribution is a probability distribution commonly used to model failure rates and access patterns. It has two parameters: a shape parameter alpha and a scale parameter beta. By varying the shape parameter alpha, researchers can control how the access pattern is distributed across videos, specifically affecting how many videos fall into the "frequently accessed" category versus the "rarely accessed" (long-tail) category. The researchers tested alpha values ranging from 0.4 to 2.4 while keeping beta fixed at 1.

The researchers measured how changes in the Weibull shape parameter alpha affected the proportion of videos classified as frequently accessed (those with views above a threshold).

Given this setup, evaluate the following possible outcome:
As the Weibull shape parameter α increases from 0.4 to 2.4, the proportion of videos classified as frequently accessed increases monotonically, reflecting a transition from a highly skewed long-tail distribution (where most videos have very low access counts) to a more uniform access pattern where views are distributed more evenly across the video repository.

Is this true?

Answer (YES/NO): NO